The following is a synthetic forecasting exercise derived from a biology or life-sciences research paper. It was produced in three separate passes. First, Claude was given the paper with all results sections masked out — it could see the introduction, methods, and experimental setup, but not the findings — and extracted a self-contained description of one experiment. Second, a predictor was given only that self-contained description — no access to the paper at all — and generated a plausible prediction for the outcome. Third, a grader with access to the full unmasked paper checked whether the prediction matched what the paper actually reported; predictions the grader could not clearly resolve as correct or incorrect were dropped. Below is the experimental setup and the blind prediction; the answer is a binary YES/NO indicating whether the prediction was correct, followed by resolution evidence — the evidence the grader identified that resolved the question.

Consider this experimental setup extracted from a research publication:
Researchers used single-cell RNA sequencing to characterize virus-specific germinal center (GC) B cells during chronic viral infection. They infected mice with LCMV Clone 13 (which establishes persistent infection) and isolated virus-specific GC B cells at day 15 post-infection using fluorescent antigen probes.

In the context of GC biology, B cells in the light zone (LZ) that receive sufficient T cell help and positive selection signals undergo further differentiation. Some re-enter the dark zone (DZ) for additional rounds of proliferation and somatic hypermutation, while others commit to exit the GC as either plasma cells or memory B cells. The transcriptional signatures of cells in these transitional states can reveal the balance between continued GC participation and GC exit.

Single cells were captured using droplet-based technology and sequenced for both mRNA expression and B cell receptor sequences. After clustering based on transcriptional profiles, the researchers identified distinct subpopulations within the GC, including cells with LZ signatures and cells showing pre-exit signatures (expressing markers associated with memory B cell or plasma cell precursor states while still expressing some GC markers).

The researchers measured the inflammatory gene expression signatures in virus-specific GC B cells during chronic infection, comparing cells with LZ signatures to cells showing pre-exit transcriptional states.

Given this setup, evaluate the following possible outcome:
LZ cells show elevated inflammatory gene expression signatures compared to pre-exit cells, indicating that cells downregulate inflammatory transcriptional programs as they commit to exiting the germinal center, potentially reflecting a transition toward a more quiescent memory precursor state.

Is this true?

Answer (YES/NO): NO